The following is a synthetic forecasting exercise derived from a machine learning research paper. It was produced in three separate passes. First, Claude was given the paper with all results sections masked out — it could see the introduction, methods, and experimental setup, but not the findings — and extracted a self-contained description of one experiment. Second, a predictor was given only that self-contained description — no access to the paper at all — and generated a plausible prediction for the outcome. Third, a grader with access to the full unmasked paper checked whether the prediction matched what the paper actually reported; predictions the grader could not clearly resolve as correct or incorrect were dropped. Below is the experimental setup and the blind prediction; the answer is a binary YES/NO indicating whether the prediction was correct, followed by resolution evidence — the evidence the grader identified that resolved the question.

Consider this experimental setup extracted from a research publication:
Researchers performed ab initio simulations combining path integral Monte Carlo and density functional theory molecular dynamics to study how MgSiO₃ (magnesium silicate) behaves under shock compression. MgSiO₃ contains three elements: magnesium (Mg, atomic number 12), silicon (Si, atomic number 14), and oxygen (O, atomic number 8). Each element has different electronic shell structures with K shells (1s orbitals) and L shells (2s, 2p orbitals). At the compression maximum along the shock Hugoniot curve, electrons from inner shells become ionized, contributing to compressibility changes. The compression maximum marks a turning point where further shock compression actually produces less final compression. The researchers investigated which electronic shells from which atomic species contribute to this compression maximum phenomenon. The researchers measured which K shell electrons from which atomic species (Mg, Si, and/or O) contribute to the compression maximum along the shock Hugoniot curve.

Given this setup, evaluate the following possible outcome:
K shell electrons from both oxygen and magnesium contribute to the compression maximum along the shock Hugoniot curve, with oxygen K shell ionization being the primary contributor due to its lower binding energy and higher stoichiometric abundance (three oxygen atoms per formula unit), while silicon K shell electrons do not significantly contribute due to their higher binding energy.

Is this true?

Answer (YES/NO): NO